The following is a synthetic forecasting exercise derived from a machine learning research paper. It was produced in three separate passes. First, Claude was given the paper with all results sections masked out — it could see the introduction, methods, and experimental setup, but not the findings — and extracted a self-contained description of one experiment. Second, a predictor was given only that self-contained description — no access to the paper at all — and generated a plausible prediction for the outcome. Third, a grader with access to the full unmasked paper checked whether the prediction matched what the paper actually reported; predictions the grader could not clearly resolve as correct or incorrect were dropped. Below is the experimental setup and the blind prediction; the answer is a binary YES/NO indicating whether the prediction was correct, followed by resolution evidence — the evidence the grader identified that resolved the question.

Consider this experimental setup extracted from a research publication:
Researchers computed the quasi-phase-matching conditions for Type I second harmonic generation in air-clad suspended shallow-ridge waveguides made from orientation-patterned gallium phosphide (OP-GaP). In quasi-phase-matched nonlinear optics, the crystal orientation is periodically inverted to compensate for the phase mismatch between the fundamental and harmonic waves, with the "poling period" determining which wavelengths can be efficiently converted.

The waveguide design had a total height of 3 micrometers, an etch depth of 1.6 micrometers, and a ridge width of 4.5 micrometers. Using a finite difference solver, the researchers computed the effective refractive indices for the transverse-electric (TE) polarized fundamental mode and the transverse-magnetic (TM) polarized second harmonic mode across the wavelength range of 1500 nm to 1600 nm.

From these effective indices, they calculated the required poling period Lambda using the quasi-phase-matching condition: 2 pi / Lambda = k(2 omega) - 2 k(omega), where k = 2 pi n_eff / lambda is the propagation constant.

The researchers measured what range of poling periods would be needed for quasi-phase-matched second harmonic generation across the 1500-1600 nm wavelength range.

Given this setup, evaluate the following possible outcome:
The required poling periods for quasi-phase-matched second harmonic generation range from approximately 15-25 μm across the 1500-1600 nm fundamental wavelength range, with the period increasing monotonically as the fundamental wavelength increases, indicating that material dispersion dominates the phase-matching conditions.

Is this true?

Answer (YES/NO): NO